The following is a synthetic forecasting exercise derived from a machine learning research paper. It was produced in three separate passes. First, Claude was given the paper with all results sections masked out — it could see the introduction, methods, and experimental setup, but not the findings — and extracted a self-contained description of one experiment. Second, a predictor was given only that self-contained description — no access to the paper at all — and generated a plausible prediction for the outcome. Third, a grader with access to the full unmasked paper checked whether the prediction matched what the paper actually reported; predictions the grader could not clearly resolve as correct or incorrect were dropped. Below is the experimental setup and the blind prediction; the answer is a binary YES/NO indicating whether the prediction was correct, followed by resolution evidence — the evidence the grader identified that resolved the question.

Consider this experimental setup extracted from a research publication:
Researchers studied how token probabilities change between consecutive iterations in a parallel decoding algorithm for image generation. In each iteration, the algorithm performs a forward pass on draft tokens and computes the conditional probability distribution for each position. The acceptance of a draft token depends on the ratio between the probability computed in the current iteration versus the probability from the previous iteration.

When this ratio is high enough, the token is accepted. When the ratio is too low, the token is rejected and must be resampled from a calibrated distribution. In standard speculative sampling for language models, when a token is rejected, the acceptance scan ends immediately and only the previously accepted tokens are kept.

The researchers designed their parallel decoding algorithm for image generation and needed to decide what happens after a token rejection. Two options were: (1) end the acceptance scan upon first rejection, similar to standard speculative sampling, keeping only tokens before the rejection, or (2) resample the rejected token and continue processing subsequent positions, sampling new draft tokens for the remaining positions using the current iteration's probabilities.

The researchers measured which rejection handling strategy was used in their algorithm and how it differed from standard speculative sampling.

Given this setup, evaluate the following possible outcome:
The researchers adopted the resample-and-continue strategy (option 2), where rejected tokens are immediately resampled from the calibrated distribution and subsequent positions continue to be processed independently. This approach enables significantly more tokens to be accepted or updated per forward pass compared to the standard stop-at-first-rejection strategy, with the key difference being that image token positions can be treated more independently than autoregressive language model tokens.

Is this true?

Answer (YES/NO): YES